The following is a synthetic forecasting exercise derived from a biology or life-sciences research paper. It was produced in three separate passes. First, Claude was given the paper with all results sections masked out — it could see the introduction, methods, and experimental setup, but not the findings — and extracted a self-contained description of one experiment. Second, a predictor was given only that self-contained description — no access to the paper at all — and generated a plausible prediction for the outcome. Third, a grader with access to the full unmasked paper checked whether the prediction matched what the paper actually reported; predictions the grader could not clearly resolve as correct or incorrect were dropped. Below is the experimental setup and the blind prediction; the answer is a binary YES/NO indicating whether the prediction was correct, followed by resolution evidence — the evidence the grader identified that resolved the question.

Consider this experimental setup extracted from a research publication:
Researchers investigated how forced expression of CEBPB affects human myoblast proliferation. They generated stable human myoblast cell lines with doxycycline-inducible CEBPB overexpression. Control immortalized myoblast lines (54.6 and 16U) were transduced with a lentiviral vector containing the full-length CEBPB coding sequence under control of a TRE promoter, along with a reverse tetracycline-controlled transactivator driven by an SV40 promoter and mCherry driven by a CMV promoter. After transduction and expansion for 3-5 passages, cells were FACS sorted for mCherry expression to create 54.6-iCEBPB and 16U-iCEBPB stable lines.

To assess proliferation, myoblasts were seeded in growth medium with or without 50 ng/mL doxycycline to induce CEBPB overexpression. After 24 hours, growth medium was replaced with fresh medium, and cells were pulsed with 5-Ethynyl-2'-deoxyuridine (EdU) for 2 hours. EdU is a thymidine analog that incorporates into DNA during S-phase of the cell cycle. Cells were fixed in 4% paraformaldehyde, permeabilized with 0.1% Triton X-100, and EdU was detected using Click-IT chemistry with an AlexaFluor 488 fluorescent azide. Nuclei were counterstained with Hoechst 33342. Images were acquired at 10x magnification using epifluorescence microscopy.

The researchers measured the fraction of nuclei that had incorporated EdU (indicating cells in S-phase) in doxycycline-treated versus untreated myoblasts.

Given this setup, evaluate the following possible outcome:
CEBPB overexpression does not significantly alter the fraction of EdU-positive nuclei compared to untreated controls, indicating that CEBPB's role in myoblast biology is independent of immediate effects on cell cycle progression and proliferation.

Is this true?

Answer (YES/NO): NO